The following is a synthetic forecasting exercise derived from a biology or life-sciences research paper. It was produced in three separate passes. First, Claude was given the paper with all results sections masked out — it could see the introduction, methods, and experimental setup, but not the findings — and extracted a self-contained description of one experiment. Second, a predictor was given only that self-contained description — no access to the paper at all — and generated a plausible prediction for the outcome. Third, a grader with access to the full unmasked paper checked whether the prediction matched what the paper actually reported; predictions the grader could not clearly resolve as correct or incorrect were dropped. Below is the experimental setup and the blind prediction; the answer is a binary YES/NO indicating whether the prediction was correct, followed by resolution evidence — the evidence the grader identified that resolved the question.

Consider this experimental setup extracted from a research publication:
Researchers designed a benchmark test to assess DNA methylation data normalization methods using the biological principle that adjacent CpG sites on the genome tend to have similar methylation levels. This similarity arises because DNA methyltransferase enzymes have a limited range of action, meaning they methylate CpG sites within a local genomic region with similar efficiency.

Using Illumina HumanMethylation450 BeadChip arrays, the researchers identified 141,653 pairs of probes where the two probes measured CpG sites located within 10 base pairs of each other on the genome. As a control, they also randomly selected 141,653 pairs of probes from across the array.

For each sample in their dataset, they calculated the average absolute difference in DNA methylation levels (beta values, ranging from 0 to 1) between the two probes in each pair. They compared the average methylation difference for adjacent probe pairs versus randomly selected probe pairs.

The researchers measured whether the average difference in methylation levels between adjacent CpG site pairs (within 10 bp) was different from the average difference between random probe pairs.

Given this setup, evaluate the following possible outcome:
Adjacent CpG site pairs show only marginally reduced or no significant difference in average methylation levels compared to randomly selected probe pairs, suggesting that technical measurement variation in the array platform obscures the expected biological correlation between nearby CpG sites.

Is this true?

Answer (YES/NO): NO